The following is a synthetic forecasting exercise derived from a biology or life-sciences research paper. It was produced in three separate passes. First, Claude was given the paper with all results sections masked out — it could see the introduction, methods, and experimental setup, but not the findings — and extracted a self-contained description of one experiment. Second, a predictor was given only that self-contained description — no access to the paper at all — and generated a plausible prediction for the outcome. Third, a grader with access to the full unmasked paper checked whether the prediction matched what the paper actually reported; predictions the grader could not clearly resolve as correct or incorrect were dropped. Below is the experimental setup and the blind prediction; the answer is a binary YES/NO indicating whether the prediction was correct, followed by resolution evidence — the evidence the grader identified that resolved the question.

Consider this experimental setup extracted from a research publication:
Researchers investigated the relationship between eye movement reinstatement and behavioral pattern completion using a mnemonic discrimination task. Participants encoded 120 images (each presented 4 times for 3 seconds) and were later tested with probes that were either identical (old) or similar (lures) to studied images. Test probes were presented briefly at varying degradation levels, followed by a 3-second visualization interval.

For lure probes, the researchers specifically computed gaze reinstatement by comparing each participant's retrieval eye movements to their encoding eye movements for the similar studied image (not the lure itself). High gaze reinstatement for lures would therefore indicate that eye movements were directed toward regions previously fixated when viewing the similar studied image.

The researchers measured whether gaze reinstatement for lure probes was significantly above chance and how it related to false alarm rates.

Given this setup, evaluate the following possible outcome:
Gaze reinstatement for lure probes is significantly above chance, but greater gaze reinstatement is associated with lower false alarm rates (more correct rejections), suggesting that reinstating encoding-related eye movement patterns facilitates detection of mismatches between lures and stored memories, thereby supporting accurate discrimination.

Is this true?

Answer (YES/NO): NO